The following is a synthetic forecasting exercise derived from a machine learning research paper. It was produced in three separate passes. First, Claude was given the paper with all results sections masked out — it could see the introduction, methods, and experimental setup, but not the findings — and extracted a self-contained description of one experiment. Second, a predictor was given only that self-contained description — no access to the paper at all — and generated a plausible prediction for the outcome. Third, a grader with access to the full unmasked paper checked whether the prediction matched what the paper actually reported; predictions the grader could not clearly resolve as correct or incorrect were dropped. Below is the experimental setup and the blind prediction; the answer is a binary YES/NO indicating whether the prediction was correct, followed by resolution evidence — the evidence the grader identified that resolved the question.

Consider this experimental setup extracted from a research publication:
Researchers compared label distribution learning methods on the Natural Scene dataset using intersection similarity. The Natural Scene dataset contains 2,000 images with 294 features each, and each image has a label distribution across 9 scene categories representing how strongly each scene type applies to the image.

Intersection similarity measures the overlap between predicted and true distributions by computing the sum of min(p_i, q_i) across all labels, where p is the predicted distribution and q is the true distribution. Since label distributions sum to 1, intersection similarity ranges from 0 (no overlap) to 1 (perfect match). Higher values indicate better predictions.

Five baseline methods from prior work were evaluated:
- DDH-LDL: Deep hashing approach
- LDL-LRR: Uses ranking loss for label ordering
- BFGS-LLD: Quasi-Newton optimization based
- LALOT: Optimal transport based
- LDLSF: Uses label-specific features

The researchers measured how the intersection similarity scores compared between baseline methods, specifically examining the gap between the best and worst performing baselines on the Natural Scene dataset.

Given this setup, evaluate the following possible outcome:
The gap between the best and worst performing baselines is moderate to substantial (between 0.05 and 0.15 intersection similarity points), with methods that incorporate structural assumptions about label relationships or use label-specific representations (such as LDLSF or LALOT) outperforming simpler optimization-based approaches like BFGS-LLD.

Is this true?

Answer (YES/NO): NO